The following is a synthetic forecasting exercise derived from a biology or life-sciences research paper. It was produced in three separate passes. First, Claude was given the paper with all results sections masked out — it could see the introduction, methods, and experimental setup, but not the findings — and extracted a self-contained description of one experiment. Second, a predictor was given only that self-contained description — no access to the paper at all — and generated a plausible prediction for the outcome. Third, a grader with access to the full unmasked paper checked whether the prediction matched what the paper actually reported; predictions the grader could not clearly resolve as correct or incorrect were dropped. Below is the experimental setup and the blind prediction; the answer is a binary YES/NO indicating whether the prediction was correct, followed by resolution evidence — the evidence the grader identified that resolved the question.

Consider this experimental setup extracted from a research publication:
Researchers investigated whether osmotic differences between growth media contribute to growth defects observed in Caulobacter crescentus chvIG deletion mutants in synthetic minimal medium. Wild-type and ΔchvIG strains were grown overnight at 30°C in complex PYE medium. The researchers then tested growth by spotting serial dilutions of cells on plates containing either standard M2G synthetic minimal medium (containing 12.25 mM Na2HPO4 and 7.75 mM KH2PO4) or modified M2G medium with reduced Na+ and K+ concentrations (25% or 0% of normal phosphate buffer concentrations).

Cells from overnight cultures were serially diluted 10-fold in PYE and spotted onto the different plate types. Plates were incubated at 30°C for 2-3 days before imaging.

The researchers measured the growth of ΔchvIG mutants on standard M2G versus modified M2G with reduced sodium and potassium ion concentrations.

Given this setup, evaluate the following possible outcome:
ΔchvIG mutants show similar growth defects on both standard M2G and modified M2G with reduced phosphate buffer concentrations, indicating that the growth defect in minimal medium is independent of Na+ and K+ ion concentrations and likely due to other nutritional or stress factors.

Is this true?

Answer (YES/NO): NO